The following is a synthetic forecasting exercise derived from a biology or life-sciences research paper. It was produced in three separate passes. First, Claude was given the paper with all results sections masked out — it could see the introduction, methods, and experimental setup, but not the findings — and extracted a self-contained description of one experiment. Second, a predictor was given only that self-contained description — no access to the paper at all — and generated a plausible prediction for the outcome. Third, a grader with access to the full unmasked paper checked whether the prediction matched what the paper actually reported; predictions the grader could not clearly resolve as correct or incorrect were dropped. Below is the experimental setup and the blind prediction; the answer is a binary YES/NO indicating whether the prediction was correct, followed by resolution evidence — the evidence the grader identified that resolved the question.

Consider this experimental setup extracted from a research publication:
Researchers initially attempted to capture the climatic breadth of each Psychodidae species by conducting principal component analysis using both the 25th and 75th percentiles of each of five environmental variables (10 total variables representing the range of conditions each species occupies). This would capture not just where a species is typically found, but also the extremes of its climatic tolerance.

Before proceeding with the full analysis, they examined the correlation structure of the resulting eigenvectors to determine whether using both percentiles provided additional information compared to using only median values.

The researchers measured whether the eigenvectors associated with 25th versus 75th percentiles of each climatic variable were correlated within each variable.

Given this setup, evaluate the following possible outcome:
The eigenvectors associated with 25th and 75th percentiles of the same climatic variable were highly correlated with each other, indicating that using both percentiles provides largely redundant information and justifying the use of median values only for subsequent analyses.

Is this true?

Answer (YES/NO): YES